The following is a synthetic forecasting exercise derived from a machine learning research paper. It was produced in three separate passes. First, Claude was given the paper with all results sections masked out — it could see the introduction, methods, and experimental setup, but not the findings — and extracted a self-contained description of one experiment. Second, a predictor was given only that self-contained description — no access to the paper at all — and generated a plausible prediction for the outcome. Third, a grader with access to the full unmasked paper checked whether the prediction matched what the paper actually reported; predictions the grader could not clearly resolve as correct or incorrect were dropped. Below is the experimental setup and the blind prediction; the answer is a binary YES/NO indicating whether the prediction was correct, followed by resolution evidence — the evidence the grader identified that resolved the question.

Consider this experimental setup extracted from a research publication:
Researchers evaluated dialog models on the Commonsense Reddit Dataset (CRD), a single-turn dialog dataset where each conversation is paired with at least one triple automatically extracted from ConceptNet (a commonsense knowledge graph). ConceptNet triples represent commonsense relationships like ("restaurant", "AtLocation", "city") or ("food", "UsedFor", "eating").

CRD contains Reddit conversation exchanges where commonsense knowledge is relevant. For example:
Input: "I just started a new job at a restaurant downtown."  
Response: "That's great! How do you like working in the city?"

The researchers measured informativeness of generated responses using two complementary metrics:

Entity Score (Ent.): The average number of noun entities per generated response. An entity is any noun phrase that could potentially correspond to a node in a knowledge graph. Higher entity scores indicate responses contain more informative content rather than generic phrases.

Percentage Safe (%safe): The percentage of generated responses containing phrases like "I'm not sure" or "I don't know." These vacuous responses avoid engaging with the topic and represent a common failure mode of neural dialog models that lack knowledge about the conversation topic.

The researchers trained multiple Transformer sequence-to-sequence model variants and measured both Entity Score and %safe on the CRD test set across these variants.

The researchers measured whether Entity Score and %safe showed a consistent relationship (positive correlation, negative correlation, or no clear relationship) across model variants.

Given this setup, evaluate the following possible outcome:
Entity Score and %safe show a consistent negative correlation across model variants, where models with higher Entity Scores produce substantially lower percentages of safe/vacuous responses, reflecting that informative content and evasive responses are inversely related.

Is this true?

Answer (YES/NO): YES